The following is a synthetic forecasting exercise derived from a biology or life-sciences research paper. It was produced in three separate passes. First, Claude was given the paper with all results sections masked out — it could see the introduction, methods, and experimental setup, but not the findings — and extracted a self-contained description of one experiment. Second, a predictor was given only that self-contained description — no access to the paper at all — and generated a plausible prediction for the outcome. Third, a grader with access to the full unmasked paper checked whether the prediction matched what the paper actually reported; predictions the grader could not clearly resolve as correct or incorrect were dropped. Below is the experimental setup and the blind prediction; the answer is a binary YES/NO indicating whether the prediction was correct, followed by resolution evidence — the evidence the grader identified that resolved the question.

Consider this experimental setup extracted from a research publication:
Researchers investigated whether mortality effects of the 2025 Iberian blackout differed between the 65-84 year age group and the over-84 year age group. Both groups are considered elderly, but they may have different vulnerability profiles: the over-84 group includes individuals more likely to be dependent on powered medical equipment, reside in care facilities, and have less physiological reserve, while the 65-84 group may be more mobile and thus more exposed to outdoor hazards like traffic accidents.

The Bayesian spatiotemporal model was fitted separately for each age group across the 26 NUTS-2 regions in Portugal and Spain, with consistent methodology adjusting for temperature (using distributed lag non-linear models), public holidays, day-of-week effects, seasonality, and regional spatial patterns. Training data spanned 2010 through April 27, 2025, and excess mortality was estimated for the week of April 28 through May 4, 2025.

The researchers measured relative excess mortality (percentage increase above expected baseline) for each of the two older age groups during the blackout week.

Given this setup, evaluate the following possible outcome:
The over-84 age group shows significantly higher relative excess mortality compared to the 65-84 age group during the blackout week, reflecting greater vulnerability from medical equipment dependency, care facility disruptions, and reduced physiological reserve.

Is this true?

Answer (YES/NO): YES